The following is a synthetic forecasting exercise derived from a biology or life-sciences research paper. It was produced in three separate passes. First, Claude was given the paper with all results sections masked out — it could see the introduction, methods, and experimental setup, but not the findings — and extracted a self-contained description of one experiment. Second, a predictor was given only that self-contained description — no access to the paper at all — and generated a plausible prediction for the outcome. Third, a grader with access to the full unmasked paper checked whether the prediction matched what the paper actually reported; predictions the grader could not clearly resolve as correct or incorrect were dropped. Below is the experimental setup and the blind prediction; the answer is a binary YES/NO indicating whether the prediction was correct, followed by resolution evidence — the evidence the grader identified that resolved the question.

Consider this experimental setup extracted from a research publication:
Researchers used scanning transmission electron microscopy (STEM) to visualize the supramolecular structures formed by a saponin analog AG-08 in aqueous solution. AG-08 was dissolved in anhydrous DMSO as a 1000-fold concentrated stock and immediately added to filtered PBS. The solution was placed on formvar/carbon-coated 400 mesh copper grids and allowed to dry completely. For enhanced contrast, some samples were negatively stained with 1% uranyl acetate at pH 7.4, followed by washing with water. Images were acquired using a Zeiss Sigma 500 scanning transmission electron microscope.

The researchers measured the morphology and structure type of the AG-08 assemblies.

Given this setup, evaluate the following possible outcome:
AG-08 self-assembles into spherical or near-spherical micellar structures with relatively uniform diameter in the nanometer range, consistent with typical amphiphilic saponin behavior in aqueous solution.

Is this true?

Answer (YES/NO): NO